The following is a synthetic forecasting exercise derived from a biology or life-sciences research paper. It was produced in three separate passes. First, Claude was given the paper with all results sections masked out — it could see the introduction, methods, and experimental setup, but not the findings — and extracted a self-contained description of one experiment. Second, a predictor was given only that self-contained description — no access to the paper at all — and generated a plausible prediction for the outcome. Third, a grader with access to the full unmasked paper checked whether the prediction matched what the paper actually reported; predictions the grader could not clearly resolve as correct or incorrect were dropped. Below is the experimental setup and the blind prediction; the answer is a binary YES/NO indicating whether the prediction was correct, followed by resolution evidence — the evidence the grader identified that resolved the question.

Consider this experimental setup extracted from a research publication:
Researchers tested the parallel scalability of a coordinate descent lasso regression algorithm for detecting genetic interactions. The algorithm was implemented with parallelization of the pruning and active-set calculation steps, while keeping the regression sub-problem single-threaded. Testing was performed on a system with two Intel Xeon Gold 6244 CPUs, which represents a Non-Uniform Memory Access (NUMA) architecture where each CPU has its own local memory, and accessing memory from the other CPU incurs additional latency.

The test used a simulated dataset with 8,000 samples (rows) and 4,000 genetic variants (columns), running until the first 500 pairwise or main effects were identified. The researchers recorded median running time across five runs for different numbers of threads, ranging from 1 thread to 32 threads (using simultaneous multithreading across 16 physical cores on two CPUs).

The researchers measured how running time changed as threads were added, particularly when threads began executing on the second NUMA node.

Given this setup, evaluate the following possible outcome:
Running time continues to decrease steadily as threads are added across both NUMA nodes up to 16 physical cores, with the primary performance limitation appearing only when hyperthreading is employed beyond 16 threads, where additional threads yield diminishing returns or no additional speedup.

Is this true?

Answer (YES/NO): NO